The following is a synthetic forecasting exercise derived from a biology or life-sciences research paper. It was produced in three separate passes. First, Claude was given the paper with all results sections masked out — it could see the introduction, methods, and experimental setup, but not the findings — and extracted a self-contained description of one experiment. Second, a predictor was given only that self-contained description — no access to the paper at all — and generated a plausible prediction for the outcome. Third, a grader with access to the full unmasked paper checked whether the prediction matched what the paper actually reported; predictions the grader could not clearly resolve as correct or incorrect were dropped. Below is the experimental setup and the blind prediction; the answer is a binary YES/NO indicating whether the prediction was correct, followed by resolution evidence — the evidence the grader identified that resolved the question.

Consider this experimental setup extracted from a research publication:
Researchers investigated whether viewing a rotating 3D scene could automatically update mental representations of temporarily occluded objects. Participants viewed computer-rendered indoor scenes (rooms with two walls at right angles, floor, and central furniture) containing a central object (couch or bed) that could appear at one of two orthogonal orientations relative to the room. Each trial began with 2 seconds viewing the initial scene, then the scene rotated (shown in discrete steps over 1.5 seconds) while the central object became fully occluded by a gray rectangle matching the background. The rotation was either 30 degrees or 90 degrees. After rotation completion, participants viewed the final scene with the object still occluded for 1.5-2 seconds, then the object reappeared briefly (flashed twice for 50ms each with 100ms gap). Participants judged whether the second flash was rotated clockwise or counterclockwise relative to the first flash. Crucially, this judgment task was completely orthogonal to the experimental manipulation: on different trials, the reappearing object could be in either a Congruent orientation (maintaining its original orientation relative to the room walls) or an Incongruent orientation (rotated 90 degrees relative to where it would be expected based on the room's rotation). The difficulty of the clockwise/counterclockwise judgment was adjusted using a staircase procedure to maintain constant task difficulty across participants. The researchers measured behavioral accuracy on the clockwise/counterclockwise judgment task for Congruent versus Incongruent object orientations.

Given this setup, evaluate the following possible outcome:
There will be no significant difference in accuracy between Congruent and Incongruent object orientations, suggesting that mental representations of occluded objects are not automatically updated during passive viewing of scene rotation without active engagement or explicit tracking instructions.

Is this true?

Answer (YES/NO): NO